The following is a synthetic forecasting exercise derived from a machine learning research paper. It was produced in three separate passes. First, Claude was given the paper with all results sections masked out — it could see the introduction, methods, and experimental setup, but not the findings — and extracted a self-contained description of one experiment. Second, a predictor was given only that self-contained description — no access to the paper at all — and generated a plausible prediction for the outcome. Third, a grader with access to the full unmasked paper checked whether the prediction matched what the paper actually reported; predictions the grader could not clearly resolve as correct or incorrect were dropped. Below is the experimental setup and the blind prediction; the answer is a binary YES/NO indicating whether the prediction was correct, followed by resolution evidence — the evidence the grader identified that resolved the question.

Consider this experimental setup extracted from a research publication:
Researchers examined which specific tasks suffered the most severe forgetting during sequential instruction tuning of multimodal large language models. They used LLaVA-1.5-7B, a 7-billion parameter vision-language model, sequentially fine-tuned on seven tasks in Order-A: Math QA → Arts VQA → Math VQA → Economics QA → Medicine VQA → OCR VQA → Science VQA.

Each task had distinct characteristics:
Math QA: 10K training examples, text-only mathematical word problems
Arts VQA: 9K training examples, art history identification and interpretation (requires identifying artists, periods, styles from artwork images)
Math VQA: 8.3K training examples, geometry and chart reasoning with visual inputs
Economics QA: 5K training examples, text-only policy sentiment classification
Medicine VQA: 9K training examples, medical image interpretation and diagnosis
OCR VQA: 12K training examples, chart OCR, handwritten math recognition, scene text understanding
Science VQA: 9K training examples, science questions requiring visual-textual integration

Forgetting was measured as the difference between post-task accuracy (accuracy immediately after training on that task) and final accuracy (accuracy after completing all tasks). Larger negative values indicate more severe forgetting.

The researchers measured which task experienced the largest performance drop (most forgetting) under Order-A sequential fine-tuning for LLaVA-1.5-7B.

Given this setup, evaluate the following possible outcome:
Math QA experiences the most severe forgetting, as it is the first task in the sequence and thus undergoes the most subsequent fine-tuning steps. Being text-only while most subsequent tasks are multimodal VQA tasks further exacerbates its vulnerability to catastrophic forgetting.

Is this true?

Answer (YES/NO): NO